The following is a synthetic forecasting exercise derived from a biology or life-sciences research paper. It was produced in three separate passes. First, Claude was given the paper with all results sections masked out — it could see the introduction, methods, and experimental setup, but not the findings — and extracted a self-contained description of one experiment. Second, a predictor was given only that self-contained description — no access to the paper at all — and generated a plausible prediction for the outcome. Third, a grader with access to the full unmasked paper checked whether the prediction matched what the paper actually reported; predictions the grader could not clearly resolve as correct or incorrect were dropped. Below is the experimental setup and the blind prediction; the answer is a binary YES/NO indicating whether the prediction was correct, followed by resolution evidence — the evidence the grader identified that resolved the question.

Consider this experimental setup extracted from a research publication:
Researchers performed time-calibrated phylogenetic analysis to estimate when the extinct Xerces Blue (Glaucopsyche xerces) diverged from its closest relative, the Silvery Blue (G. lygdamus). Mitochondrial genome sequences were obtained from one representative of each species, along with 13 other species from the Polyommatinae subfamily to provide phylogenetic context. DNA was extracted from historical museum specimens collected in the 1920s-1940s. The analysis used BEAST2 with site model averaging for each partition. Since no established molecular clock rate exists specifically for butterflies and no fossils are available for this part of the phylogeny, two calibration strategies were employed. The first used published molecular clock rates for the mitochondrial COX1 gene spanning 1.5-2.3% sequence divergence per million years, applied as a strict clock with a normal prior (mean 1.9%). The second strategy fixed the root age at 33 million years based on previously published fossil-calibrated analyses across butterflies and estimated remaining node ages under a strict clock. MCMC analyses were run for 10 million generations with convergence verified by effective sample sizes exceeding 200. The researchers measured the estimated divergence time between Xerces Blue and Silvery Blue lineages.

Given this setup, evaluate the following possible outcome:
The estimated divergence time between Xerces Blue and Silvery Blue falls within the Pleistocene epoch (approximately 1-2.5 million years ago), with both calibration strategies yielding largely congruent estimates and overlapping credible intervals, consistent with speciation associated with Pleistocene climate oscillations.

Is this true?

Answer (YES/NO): NO